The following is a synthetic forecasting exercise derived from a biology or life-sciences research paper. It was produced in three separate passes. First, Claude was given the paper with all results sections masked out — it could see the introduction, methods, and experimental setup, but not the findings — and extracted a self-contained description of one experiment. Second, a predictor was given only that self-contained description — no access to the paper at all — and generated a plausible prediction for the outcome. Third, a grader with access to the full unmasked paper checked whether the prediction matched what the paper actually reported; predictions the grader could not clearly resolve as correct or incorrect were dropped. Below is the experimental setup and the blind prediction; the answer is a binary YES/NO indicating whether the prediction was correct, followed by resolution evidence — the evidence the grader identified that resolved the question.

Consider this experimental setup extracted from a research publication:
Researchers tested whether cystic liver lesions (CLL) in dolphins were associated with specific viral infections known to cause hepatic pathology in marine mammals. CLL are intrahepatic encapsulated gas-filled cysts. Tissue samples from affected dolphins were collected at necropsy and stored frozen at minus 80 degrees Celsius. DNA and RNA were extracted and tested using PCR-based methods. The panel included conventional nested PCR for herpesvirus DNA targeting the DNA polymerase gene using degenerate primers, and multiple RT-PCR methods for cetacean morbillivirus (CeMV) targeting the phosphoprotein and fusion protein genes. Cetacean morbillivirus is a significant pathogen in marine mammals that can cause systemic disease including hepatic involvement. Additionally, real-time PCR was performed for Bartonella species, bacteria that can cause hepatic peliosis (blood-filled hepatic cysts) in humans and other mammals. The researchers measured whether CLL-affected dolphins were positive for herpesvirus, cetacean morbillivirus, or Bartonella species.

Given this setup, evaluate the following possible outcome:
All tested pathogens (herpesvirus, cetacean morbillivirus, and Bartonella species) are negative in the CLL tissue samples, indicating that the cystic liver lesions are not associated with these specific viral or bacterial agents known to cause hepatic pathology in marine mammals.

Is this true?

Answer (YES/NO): YES